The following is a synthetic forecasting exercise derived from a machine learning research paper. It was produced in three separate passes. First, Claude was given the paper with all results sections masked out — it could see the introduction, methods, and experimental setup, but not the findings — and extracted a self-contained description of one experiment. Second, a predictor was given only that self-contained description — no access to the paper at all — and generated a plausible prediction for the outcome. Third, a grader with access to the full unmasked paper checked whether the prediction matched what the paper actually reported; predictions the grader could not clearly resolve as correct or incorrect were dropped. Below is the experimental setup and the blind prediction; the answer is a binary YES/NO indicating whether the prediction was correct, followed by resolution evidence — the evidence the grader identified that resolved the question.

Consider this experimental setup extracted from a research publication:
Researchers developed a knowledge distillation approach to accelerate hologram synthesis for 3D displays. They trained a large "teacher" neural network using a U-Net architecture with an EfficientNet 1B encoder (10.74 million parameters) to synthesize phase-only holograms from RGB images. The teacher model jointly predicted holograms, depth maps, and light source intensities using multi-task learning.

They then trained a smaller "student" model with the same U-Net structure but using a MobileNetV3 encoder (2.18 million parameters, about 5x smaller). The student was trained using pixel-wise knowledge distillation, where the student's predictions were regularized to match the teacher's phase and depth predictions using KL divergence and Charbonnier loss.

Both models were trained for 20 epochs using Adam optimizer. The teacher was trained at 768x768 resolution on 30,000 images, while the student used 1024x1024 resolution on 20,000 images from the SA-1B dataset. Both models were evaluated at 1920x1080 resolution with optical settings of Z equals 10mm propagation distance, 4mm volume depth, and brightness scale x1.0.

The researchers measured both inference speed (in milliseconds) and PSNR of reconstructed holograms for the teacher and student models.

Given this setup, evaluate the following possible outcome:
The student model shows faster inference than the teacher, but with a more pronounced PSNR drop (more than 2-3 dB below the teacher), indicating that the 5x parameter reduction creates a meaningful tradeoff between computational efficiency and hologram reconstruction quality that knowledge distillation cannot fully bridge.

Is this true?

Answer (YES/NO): NO